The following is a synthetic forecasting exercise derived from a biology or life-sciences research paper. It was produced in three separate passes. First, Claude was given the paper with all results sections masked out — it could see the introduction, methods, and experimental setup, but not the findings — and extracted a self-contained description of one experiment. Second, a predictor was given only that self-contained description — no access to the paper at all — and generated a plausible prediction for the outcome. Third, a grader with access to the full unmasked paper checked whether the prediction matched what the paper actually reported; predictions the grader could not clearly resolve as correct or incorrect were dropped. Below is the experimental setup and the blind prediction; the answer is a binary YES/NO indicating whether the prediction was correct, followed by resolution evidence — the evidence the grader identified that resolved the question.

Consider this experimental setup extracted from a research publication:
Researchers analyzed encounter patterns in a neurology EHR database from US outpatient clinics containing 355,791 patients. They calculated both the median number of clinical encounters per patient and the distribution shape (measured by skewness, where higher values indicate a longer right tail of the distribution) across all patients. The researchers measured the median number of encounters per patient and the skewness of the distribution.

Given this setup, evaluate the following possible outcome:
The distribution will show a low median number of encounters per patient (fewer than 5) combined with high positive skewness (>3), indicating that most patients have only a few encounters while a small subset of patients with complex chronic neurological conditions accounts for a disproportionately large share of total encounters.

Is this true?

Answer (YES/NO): YES